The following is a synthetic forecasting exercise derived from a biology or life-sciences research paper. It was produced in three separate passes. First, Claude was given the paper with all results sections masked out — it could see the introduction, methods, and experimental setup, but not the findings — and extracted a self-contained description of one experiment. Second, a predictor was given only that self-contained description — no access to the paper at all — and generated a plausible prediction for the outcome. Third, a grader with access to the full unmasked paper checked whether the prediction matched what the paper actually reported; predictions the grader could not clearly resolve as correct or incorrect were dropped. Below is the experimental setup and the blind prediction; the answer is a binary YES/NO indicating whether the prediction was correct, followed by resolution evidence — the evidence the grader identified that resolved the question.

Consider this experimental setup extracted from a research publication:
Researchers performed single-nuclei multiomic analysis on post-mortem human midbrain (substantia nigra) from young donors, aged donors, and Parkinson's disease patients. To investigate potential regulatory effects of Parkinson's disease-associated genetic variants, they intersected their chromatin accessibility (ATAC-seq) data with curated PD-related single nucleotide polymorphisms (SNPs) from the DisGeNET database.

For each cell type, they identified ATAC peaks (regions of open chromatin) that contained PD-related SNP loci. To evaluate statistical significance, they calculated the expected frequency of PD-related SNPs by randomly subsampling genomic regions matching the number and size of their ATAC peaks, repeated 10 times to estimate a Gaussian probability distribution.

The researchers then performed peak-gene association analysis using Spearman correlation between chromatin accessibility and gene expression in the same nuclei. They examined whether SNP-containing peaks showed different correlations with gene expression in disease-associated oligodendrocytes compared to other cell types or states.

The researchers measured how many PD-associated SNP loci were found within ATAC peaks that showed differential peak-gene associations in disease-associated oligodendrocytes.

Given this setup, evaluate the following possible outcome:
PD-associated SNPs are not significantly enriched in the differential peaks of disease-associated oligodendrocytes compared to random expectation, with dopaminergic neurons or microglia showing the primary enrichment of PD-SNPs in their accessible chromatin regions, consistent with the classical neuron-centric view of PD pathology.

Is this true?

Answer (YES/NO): NO